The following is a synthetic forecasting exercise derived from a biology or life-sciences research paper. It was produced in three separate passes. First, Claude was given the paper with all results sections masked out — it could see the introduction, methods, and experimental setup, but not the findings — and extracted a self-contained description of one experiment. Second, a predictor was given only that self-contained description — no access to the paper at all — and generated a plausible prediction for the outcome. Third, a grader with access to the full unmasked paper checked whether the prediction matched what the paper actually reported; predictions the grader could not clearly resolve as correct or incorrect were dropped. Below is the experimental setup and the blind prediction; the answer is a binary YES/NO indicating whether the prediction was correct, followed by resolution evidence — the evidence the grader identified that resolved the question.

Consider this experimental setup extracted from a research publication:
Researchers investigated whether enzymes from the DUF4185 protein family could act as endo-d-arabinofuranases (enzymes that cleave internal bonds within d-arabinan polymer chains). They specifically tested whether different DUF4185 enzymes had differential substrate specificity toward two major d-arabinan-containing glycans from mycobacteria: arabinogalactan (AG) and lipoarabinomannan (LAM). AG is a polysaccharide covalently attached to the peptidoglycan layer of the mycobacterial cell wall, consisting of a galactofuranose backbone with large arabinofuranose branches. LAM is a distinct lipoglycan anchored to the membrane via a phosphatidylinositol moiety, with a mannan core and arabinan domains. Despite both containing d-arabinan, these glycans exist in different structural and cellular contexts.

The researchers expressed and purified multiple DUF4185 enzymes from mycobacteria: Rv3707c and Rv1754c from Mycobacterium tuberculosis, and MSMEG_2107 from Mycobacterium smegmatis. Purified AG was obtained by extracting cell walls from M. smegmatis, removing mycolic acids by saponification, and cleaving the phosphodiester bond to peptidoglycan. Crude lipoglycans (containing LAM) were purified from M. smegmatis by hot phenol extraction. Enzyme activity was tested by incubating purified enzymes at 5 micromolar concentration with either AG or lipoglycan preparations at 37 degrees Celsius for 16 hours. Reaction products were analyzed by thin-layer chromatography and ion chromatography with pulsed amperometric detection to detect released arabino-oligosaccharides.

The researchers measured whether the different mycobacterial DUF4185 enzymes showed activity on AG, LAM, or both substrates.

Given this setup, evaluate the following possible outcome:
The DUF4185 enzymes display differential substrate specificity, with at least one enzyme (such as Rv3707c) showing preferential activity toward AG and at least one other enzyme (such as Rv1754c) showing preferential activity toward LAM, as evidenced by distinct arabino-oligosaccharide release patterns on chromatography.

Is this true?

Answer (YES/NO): YES